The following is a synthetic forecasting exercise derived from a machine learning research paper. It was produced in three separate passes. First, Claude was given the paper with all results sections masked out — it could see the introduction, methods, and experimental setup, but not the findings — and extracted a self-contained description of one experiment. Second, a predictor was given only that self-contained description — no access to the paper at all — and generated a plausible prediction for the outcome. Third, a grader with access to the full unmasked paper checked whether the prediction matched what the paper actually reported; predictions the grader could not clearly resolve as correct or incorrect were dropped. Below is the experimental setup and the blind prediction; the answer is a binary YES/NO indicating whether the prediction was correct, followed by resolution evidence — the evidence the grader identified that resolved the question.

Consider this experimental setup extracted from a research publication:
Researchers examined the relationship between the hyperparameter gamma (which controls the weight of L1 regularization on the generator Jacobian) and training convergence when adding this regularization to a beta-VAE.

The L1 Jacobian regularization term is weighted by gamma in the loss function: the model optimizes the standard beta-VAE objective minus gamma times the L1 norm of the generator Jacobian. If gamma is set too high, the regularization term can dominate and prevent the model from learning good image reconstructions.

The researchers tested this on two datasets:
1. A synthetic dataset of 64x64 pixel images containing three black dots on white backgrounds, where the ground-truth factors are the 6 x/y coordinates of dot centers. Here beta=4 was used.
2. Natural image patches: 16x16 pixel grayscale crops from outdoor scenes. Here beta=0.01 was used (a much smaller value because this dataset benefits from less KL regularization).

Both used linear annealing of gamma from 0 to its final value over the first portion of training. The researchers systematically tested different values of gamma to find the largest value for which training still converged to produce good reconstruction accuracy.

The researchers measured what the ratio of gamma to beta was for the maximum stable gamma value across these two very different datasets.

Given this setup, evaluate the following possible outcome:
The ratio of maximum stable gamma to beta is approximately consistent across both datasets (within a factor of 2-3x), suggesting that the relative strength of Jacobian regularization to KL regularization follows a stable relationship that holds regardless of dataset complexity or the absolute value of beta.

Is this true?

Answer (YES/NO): NO